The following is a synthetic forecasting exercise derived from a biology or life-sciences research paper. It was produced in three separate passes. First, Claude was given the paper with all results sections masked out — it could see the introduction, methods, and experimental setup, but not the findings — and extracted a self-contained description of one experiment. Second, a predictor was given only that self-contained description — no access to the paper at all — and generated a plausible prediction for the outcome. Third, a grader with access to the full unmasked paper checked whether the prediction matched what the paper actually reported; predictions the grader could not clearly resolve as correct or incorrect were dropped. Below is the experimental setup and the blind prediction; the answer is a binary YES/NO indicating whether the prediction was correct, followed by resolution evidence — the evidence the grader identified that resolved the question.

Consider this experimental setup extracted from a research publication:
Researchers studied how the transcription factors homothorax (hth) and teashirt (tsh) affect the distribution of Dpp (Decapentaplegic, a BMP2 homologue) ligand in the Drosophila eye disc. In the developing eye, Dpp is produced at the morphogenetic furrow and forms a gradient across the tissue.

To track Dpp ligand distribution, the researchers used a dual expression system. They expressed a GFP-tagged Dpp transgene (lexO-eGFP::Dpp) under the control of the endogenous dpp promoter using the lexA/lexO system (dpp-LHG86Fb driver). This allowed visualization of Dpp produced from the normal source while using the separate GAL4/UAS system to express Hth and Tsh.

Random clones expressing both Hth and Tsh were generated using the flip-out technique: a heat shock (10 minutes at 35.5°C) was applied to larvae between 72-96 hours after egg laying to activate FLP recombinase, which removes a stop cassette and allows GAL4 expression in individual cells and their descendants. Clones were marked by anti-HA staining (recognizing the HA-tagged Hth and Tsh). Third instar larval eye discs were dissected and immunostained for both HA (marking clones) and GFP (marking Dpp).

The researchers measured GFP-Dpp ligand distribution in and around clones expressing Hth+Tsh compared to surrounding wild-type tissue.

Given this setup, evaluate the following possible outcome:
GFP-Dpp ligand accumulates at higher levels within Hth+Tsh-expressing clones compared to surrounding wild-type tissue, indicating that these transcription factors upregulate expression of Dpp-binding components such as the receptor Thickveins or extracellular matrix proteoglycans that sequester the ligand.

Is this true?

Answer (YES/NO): YES